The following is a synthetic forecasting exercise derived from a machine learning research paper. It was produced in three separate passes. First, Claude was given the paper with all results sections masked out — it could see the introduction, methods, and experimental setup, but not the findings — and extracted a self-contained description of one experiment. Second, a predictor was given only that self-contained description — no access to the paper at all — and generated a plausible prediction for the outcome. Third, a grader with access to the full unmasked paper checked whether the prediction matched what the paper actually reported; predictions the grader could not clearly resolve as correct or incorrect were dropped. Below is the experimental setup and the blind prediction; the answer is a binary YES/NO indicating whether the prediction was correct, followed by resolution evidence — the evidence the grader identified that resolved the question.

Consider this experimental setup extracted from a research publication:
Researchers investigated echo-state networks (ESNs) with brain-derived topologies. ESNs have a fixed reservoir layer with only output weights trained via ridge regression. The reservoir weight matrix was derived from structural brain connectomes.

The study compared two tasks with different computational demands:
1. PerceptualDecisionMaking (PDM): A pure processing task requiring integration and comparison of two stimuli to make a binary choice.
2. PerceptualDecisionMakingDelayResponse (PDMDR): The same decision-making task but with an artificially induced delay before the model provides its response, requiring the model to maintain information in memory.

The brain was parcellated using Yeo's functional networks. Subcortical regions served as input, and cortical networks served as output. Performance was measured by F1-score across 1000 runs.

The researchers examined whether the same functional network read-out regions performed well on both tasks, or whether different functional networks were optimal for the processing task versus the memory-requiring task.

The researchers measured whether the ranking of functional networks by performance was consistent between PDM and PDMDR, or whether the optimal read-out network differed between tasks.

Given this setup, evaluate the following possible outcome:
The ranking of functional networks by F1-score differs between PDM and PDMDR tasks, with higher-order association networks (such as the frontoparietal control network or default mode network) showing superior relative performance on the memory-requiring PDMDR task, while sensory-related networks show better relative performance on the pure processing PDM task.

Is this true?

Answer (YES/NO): NO